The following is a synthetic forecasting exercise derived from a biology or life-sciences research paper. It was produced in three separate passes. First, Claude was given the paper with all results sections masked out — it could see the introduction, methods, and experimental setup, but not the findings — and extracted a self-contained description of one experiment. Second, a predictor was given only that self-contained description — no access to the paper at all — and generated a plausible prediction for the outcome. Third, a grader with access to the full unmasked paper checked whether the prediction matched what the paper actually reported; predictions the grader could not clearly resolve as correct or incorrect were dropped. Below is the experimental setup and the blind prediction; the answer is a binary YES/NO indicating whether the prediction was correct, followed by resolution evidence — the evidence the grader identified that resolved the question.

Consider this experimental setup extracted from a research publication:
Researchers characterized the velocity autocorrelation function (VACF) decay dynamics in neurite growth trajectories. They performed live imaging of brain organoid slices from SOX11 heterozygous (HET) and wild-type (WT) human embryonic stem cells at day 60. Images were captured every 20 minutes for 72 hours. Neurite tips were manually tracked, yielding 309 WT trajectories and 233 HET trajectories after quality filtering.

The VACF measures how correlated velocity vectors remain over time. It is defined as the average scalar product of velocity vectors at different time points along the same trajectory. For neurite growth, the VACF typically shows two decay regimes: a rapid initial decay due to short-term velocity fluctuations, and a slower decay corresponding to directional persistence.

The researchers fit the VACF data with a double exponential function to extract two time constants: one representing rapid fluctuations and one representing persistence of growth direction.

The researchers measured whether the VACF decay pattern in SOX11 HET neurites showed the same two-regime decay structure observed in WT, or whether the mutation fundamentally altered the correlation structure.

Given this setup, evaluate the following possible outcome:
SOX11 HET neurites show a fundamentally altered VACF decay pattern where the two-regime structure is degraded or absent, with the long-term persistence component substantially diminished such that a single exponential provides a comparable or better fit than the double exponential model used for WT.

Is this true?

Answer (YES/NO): NO